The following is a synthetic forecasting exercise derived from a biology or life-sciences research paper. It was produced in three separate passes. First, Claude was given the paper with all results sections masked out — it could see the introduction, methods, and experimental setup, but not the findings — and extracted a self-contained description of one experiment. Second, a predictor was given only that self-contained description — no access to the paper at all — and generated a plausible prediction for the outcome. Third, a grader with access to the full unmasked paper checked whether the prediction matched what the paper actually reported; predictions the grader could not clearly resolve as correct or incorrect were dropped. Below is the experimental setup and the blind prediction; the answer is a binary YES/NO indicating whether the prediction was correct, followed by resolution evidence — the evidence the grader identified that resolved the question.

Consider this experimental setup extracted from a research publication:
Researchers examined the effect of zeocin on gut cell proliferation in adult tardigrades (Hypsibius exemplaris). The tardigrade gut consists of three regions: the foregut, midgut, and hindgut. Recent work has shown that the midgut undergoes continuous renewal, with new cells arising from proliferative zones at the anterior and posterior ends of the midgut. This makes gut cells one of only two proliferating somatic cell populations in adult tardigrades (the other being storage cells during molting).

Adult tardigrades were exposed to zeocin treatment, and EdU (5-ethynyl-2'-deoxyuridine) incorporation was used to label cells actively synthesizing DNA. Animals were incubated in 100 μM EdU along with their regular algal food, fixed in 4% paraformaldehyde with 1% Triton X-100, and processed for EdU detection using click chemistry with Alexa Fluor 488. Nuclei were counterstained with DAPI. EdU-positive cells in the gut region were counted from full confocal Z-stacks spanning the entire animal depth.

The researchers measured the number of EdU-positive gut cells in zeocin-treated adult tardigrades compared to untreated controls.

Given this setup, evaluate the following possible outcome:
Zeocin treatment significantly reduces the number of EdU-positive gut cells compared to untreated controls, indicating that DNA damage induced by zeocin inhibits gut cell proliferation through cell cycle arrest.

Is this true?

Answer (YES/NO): YES